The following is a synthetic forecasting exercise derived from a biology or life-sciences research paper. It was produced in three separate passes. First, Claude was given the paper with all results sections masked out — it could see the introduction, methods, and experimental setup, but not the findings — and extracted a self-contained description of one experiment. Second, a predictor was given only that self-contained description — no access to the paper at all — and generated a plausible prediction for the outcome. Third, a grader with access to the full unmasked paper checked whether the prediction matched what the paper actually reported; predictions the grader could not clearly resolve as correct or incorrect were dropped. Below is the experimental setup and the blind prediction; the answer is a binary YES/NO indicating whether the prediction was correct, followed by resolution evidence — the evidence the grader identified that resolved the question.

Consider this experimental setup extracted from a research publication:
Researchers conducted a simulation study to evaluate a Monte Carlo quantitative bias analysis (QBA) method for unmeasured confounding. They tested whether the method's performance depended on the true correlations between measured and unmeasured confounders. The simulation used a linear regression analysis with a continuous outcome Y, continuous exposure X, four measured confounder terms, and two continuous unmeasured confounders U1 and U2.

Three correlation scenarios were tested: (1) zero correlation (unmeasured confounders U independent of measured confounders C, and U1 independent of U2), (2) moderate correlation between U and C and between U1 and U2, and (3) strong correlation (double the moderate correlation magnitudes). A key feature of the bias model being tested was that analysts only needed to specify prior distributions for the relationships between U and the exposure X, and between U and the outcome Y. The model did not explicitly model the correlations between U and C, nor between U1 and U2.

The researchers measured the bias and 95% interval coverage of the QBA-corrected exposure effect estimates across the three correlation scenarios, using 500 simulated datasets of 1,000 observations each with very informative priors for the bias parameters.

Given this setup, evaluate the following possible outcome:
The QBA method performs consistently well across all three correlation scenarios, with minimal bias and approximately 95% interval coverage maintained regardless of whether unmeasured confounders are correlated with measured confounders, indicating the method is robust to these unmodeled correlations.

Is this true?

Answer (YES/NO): YES